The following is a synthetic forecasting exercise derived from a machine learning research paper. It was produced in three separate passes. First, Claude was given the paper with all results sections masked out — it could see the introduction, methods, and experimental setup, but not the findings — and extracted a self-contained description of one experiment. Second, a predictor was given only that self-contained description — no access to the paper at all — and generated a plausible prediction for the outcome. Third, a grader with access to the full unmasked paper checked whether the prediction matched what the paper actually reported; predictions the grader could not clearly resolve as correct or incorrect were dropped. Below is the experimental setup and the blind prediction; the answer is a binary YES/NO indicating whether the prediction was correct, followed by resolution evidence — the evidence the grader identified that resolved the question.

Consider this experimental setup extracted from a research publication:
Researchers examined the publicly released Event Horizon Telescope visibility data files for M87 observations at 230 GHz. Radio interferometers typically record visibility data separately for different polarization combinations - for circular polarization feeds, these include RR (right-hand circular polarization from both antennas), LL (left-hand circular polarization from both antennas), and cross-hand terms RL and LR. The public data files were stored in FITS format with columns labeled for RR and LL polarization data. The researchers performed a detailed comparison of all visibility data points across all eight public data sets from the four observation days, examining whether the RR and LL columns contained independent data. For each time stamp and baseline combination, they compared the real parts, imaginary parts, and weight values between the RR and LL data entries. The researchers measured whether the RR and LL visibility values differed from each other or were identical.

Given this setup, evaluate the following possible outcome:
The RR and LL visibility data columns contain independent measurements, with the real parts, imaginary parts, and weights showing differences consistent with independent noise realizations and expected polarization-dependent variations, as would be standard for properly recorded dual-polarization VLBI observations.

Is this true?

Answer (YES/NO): NO